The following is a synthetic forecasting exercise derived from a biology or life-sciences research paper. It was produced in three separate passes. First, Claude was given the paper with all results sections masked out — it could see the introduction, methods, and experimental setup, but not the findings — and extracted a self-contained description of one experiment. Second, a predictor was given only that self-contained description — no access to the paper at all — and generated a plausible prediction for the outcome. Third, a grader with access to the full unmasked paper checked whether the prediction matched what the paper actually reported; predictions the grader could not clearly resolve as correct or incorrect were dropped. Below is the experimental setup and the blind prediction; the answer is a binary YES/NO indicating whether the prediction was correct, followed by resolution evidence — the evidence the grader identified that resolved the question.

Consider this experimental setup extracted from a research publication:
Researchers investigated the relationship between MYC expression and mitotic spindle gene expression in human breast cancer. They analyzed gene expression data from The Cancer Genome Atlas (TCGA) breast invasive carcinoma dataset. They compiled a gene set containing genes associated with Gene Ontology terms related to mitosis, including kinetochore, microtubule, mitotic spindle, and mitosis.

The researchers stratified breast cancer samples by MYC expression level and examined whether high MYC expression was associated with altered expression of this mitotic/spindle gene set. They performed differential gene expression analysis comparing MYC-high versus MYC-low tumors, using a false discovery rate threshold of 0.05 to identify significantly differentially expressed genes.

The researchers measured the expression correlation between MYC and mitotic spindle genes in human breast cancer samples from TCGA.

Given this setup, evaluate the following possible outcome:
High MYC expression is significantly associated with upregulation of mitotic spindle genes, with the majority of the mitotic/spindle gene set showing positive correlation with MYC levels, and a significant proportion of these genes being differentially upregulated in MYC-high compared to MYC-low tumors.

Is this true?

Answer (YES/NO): NO